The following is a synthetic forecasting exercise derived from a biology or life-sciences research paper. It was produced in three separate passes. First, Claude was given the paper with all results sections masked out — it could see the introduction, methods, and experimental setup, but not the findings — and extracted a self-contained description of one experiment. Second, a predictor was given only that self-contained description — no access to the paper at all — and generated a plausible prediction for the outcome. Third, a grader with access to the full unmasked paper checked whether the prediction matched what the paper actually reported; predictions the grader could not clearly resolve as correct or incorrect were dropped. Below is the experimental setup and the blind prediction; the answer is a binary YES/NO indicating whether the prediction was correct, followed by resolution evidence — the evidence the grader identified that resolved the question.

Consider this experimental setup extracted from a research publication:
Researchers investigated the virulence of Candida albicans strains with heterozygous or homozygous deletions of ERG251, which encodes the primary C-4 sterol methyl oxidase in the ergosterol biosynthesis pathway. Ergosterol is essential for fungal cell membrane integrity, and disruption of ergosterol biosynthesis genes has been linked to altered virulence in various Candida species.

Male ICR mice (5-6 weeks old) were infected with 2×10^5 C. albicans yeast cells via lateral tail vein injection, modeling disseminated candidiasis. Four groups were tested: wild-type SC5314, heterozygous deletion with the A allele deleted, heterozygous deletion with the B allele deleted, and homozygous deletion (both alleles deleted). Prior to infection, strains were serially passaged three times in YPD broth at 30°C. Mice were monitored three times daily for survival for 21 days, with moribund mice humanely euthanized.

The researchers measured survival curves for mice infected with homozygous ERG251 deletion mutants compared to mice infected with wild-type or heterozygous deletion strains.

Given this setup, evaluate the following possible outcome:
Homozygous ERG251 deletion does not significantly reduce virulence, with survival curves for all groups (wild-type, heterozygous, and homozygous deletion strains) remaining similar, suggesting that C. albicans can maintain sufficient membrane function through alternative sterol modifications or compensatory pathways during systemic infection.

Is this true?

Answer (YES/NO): NO